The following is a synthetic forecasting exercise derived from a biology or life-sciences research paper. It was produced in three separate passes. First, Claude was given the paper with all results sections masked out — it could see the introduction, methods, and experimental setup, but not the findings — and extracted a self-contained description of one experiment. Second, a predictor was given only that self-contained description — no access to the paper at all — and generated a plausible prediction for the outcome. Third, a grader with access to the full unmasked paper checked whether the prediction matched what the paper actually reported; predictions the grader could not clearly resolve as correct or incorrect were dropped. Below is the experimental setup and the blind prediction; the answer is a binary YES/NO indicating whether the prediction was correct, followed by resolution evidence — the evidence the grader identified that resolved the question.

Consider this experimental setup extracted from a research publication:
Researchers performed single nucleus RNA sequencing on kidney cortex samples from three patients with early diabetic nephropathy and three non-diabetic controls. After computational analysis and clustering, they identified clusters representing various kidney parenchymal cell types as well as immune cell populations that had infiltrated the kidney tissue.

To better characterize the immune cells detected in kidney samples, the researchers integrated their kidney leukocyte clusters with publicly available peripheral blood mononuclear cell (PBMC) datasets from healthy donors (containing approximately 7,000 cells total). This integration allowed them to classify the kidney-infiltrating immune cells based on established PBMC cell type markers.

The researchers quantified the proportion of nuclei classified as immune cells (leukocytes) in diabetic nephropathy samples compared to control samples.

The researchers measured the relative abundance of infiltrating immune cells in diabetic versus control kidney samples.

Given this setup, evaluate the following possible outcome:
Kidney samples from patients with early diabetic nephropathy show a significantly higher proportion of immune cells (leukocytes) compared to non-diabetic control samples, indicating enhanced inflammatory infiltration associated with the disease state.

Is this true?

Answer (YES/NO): NO